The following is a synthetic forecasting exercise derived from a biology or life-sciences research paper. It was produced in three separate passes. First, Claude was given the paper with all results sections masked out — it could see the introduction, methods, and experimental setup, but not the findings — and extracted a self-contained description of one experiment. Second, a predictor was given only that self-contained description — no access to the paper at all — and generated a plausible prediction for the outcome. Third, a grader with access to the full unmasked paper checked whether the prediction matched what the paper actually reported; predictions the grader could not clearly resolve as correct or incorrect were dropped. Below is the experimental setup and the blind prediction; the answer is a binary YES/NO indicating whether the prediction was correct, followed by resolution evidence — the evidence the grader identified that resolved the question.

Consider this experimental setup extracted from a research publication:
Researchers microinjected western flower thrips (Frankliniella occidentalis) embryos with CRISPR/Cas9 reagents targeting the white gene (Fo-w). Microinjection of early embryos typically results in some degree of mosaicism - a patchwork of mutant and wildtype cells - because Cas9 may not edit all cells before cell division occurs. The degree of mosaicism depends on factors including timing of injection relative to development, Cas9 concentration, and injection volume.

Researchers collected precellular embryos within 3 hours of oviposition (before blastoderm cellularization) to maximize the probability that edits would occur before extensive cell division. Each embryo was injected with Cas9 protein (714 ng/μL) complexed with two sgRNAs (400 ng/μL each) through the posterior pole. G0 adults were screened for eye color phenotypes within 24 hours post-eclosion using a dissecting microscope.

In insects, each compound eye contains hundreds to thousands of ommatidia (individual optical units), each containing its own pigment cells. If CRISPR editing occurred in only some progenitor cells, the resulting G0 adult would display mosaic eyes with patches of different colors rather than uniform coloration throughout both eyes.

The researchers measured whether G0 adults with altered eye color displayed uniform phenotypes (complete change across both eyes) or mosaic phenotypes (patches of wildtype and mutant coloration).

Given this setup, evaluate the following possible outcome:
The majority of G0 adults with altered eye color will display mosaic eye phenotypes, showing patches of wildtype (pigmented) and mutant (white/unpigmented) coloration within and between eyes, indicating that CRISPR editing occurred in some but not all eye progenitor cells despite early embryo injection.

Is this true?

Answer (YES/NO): YES